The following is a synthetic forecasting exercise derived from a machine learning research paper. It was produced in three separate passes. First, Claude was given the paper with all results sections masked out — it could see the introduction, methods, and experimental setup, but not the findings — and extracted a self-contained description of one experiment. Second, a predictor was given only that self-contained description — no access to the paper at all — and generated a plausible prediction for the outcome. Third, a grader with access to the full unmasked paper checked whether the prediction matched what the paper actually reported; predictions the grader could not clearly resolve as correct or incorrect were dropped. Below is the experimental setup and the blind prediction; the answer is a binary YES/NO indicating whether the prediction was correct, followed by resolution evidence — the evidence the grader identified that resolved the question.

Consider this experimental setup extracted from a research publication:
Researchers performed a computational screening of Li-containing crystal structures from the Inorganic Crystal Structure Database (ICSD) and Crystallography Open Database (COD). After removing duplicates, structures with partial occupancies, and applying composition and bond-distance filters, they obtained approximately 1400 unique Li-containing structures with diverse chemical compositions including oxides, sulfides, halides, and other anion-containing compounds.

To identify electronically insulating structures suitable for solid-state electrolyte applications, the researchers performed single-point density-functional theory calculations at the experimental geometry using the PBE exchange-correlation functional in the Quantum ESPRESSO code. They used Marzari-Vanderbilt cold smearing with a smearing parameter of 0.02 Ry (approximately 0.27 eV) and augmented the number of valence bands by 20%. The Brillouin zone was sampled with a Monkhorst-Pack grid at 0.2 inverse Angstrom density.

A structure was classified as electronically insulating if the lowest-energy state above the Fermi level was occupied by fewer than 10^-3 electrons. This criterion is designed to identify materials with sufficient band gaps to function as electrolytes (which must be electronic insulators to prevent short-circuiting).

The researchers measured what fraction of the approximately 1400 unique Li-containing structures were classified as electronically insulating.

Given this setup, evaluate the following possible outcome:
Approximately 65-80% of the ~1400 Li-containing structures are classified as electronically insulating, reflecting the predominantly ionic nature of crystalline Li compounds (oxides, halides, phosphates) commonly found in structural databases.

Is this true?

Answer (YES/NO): YES